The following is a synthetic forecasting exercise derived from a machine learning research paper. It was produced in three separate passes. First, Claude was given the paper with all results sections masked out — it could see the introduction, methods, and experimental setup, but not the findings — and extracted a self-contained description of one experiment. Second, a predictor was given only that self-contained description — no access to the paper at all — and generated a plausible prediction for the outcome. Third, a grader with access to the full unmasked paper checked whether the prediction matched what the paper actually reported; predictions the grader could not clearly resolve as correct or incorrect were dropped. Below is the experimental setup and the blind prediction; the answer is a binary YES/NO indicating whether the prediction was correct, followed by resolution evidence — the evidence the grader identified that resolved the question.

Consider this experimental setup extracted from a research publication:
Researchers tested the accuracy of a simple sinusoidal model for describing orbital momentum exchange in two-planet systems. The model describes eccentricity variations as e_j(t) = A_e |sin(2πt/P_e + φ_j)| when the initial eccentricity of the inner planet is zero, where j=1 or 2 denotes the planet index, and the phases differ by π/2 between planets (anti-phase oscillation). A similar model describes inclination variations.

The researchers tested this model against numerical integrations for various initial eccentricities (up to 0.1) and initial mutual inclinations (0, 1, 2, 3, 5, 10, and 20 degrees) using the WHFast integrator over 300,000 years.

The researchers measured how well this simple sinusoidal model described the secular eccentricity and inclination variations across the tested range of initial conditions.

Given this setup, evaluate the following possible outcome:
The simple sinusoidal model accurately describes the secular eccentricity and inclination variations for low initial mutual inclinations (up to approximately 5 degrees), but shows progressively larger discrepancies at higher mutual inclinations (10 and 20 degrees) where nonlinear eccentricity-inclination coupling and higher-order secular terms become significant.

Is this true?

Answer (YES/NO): NO